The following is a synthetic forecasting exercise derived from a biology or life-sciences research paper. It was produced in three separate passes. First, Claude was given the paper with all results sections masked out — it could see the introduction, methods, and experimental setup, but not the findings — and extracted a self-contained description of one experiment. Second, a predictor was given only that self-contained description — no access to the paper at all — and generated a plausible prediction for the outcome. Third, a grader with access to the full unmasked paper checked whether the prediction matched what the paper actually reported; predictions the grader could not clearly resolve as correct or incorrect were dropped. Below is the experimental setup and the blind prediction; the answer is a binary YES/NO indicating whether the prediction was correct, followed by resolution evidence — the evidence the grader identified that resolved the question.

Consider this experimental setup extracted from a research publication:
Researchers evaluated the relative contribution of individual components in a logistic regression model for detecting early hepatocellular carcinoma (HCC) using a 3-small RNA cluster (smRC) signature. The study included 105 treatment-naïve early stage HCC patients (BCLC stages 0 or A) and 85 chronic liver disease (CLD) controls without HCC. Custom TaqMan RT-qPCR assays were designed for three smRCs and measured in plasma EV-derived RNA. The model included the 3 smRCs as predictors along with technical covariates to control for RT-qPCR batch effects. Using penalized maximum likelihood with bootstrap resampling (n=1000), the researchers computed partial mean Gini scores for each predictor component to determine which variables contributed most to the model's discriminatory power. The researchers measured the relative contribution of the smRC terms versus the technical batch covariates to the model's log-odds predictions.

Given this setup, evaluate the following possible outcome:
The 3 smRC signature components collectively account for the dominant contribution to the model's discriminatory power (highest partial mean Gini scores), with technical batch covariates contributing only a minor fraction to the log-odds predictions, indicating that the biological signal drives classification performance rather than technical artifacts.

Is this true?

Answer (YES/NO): YES